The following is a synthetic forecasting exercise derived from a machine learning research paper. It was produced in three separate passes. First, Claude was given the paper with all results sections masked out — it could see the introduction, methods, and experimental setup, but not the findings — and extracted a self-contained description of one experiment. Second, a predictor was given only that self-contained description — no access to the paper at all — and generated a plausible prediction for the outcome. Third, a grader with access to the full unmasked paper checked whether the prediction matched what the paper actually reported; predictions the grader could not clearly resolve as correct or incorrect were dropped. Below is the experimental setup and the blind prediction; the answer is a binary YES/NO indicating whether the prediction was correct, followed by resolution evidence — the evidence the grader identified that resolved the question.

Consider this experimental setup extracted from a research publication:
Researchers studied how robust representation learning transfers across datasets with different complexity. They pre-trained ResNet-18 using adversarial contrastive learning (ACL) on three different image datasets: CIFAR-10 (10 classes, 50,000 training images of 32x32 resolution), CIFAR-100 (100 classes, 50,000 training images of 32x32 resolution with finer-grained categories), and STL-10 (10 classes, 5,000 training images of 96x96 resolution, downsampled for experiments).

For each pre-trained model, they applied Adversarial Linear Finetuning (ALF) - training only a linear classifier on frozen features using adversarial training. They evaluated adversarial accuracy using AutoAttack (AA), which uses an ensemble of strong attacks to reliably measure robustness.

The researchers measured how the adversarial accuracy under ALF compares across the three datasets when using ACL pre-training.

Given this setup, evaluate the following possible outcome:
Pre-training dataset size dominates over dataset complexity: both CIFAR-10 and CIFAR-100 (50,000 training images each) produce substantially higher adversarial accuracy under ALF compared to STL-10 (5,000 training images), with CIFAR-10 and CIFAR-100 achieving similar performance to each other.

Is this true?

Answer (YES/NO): NO